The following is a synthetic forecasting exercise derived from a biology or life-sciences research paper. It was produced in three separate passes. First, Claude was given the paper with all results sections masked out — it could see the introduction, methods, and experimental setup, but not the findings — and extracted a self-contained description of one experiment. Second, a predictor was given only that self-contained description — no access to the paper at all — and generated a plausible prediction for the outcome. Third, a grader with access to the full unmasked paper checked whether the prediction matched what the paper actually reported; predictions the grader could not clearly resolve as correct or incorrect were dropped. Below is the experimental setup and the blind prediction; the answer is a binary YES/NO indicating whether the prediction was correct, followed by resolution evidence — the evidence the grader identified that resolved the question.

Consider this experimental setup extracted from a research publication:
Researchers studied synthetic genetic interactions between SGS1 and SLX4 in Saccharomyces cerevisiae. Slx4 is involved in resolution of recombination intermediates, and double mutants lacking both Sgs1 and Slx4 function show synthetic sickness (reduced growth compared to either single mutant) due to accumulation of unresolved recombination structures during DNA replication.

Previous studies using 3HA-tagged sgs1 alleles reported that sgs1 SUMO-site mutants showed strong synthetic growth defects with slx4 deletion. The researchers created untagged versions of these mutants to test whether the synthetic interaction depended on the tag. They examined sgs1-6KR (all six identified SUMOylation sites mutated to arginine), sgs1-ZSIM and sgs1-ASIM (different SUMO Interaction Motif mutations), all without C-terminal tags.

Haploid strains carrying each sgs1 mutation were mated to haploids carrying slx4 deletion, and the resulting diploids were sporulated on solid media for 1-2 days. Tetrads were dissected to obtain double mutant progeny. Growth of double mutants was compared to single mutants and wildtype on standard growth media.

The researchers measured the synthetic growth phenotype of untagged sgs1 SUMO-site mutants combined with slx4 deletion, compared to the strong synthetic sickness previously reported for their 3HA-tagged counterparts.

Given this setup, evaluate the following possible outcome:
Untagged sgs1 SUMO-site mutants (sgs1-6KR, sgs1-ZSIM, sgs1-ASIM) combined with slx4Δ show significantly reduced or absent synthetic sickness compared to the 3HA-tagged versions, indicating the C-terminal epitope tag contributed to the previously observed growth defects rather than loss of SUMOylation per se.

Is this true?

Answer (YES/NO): YES